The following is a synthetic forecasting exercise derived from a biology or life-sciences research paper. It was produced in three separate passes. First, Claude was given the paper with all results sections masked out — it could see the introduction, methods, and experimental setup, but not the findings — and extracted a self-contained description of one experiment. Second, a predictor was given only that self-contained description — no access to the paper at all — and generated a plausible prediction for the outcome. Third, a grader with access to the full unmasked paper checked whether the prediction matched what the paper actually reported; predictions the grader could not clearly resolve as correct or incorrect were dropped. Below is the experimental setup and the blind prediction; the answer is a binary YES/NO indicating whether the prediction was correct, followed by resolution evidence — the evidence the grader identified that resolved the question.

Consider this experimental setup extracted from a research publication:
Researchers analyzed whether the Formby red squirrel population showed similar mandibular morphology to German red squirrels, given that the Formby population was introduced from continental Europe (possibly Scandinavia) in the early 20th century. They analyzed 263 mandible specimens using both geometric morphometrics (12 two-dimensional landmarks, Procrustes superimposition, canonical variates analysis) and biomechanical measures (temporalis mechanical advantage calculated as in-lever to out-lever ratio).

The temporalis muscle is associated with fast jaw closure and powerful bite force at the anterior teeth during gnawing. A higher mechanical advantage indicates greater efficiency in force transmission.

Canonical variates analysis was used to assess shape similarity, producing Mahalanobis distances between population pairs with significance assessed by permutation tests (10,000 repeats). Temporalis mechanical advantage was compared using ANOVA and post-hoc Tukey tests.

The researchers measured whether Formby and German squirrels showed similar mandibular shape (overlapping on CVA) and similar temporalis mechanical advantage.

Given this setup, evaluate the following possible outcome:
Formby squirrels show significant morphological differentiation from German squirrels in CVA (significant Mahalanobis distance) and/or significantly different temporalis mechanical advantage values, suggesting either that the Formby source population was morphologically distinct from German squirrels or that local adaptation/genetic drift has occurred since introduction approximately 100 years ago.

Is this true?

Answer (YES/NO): YES